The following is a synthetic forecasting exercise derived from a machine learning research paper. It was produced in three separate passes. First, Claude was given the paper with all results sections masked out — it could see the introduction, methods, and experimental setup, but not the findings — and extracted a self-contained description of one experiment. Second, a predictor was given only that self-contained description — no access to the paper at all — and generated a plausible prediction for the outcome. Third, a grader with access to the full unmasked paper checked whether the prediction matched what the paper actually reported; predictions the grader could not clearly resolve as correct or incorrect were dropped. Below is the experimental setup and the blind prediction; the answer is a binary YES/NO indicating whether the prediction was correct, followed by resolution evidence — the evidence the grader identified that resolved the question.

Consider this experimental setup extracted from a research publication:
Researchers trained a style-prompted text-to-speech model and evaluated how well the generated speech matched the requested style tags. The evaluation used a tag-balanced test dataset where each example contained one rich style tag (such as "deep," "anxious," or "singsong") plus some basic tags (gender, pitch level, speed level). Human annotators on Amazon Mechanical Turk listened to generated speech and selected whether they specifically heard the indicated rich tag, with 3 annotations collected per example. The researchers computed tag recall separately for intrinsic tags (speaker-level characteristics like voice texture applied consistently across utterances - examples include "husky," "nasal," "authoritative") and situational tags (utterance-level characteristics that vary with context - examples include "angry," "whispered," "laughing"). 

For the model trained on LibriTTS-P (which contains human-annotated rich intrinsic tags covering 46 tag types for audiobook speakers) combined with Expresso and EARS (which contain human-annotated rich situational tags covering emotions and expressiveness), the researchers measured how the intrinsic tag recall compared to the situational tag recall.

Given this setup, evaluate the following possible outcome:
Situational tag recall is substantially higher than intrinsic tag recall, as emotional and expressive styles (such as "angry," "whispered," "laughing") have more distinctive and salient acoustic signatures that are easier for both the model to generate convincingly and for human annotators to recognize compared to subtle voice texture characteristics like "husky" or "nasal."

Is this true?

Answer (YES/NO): YES